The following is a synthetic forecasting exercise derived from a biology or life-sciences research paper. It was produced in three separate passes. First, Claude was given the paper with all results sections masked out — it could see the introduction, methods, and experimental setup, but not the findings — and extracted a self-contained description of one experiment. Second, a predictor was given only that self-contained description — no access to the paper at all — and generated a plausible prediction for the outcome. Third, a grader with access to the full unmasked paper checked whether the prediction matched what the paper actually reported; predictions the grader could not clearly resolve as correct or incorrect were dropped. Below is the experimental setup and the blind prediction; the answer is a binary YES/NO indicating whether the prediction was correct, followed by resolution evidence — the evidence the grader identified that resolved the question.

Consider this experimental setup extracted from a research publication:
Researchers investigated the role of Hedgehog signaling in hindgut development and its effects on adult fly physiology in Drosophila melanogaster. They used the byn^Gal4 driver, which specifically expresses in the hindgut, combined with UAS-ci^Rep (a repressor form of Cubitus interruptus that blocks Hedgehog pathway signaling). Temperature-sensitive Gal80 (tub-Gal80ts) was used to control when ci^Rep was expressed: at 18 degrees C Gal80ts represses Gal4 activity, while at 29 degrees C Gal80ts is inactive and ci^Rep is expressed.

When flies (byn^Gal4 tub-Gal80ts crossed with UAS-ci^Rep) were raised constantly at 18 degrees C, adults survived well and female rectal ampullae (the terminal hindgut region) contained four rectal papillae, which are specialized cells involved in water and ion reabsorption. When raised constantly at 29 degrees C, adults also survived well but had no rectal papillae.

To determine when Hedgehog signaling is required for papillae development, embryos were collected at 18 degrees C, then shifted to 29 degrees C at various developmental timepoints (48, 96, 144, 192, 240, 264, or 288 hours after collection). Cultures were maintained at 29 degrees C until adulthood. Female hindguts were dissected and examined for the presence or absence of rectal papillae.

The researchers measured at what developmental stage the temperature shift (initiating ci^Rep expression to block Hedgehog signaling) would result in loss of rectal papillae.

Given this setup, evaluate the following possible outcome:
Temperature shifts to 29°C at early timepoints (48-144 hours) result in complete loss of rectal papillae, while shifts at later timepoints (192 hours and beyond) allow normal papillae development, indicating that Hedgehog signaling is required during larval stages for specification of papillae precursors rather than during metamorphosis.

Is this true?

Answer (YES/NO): NO